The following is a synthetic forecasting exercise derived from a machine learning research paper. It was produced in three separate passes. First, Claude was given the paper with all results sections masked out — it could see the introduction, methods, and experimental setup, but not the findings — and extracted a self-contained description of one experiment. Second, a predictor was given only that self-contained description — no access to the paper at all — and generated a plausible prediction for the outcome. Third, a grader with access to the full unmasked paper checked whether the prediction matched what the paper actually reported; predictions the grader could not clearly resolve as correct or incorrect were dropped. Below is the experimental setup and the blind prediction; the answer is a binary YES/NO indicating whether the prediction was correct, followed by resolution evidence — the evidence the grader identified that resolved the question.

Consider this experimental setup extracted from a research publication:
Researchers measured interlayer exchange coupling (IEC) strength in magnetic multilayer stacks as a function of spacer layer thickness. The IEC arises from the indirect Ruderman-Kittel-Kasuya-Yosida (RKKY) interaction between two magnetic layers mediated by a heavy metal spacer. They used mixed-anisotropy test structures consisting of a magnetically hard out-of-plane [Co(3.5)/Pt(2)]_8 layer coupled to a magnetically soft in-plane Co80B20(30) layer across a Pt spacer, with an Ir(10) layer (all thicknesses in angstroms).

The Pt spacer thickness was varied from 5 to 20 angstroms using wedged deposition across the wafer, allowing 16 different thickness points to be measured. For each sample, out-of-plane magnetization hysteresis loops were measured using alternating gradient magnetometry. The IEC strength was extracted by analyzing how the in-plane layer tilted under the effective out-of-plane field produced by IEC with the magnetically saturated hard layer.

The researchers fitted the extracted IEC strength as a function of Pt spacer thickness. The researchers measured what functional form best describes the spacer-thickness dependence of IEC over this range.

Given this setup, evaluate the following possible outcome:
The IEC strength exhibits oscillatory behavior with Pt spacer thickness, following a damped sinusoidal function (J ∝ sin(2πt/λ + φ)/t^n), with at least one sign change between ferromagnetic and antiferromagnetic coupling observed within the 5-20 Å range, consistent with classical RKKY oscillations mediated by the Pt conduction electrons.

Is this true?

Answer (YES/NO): NO